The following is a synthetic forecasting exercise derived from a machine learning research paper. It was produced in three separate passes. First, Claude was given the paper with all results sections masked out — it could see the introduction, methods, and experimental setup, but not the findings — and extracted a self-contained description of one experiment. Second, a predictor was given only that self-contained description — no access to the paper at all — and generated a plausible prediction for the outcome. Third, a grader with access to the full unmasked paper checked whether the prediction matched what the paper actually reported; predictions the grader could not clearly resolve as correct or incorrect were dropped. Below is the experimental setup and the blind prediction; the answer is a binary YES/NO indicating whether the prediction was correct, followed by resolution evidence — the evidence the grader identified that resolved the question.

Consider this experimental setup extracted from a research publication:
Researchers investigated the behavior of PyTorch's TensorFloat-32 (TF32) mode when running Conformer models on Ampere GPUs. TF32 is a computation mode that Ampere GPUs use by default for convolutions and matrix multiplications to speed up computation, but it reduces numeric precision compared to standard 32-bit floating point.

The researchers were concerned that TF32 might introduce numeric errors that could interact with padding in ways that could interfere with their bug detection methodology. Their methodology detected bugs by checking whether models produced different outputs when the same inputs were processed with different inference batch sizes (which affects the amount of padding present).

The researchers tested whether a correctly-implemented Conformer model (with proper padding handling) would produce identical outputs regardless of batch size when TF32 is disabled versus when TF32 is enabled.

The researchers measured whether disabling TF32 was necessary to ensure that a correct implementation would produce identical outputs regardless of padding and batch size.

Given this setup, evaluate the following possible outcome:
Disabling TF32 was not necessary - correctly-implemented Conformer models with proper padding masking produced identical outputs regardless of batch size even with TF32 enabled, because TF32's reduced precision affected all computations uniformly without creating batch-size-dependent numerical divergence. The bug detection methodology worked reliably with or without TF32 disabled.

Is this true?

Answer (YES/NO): NO